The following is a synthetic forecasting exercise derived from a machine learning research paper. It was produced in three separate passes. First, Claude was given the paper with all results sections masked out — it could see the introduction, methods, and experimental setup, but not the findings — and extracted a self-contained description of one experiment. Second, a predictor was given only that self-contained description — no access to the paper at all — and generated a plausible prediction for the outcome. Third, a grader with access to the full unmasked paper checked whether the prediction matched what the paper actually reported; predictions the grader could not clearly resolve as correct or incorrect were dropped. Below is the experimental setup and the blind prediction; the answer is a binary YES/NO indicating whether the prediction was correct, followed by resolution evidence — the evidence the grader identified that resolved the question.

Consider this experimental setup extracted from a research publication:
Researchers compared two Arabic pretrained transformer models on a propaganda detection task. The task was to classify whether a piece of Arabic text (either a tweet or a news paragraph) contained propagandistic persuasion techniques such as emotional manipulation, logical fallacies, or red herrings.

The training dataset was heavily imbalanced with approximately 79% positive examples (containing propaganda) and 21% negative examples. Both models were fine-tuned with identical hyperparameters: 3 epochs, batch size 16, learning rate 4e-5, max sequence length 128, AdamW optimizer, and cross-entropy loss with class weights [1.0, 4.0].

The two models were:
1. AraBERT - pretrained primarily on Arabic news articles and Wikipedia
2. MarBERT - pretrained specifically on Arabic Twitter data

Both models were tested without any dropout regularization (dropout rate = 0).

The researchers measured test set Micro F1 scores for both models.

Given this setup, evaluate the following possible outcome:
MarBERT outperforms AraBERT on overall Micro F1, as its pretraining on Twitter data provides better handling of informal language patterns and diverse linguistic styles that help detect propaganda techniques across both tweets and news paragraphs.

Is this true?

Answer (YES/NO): YES